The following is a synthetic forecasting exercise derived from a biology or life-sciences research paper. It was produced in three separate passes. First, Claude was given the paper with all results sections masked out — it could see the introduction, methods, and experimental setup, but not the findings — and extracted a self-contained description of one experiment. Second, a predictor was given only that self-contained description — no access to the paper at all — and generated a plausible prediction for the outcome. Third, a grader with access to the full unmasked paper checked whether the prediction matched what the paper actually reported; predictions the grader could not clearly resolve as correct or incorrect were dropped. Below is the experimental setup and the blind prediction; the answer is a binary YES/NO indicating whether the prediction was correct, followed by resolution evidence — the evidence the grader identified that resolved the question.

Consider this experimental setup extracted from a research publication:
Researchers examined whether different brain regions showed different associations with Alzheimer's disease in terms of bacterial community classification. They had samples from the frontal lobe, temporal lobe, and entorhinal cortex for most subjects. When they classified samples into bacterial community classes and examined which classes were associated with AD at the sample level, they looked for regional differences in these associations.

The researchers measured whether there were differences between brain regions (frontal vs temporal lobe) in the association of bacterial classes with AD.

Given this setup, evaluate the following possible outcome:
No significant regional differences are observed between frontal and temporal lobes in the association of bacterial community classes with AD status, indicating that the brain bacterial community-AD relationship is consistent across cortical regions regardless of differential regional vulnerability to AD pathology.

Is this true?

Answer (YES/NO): NO